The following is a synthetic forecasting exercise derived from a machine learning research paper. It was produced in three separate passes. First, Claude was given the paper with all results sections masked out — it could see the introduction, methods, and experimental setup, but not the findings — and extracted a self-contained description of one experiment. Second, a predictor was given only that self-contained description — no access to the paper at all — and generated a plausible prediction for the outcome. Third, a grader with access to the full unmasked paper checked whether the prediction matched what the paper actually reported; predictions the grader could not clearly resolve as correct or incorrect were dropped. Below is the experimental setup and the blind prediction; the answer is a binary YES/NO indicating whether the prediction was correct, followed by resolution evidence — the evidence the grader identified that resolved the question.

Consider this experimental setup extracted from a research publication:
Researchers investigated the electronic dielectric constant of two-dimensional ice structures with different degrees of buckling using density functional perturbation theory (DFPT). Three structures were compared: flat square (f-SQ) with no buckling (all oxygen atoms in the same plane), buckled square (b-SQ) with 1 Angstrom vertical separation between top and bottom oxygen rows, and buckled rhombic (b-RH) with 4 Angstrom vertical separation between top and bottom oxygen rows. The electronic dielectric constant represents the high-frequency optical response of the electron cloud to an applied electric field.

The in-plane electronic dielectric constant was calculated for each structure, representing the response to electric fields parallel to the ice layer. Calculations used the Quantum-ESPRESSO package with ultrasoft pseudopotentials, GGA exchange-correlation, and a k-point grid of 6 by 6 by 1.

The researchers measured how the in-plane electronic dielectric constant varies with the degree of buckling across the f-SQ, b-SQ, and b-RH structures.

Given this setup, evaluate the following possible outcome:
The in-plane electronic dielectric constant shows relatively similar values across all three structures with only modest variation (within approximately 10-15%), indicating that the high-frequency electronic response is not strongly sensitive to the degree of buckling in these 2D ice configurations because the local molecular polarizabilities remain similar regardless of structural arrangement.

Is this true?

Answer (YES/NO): NO